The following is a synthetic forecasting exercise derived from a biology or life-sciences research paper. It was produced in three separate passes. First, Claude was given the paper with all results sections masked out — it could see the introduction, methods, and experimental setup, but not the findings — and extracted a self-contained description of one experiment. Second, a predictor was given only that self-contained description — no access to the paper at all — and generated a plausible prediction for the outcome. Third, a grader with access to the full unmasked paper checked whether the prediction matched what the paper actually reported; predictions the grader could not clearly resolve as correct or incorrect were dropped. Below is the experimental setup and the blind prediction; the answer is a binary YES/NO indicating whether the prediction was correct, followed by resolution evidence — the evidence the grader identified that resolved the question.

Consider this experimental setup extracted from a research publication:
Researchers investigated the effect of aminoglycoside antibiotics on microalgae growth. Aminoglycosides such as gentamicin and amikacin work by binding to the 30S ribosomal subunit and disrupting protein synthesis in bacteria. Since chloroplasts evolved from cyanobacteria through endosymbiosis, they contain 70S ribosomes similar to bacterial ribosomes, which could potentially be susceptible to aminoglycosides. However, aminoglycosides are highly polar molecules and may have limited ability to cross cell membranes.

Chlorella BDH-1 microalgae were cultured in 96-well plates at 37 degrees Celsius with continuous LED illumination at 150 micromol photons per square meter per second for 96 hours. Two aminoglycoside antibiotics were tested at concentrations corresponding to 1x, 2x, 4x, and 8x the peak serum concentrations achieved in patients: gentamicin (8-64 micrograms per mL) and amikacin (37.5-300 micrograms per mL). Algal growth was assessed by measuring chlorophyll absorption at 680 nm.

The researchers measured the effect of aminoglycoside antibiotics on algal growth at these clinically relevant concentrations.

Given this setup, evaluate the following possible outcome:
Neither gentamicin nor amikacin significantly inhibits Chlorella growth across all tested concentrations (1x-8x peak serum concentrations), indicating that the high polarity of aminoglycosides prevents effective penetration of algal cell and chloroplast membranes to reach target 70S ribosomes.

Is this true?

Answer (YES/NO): NO